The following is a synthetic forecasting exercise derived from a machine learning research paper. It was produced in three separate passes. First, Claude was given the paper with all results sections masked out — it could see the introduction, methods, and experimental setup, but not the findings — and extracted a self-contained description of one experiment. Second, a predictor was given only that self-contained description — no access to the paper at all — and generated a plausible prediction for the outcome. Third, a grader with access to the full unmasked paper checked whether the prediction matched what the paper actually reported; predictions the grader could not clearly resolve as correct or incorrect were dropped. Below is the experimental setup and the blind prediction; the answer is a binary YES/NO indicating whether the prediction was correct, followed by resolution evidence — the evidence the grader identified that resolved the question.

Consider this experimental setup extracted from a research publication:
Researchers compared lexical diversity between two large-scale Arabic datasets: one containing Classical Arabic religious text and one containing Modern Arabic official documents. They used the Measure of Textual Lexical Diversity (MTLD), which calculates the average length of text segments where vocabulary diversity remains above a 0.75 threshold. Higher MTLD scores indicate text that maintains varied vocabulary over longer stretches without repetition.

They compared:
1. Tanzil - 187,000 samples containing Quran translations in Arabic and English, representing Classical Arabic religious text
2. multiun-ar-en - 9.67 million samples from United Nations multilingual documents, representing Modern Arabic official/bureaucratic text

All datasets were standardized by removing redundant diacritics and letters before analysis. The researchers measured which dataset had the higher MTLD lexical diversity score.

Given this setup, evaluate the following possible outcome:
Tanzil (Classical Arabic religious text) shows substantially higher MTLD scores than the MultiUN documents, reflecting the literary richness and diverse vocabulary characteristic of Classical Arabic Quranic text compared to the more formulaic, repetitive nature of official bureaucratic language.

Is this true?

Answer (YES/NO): YES